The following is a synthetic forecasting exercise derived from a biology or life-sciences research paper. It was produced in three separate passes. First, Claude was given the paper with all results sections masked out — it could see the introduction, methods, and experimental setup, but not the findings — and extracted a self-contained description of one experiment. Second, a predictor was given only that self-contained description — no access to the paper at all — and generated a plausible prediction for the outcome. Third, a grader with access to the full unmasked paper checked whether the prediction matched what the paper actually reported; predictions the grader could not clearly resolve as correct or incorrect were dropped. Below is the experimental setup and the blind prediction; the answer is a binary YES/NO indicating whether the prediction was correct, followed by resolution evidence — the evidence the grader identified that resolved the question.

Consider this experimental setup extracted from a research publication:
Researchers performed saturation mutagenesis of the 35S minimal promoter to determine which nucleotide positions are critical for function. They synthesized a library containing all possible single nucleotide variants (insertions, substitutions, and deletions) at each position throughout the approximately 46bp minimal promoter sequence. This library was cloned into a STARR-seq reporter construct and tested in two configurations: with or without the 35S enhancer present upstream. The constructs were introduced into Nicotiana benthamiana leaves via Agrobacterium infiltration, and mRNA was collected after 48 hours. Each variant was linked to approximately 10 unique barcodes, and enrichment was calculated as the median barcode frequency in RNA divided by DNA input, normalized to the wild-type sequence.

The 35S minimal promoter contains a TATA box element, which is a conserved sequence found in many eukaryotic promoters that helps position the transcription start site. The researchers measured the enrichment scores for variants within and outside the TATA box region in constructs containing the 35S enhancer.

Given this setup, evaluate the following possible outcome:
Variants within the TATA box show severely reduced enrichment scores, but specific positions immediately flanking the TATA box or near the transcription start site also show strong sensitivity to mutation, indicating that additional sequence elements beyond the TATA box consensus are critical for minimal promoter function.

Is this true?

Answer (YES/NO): NO